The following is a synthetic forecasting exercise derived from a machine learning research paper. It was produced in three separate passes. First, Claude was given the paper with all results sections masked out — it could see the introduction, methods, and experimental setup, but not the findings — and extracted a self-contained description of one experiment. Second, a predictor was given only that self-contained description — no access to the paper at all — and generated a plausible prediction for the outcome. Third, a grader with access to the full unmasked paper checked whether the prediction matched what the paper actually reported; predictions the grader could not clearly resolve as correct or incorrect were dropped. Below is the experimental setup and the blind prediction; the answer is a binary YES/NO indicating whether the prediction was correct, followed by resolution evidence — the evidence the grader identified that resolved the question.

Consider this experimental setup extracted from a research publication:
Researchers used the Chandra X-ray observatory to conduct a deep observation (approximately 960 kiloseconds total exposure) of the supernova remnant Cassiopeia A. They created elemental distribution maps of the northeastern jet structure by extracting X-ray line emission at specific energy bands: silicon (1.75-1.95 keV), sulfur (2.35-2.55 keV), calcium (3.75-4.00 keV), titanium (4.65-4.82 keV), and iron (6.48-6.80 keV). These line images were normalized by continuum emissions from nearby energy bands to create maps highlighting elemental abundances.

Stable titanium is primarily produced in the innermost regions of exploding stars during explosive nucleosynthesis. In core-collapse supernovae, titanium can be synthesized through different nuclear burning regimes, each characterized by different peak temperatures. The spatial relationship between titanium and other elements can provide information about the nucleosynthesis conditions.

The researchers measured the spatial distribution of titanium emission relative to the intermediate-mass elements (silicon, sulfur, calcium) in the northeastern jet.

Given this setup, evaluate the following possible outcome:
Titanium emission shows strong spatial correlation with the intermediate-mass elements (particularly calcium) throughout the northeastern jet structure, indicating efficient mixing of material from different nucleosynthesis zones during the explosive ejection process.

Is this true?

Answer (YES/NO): NO